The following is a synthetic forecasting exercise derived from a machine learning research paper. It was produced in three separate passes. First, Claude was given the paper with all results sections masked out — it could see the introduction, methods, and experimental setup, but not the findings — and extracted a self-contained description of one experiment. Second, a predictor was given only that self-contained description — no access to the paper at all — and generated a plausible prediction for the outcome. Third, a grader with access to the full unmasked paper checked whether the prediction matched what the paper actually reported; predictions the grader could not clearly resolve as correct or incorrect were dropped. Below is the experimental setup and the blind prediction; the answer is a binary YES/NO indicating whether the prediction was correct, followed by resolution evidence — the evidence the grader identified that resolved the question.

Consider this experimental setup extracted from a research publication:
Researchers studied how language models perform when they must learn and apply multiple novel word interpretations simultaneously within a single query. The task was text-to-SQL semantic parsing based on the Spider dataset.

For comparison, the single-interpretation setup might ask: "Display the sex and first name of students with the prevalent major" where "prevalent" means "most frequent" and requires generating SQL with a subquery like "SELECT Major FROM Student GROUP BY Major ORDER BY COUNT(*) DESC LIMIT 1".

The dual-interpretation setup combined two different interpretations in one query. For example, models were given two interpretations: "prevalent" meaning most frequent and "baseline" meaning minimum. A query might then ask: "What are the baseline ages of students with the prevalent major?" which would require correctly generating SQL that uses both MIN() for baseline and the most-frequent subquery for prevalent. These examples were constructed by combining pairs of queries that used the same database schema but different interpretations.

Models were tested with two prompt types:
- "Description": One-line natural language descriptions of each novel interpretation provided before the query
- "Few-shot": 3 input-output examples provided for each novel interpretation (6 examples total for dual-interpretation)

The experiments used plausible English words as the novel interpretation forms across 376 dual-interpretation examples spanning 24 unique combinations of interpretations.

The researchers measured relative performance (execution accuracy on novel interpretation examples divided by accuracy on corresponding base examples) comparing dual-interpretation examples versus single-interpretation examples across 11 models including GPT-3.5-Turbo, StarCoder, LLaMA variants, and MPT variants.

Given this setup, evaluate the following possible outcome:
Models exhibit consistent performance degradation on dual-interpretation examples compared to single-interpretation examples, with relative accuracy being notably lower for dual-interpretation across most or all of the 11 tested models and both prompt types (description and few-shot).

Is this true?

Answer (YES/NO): YES